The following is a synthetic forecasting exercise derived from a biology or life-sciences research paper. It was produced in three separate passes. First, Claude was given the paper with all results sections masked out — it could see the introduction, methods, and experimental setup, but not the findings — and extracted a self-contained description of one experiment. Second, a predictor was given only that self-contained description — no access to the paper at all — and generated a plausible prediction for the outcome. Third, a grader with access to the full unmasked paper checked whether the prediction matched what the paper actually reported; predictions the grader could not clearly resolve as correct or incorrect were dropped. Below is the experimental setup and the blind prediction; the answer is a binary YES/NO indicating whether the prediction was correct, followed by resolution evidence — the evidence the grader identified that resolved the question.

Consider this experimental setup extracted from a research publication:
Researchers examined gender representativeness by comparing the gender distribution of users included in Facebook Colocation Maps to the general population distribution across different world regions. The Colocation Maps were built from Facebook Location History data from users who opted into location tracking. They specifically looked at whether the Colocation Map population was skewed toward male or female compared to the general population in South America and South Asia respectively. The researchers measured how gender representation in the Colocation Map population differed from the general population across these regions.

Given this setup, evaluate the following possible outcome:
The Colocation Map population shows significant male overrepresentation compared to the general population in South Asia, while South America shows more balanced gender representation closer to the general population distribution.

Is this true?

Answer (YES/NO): NO